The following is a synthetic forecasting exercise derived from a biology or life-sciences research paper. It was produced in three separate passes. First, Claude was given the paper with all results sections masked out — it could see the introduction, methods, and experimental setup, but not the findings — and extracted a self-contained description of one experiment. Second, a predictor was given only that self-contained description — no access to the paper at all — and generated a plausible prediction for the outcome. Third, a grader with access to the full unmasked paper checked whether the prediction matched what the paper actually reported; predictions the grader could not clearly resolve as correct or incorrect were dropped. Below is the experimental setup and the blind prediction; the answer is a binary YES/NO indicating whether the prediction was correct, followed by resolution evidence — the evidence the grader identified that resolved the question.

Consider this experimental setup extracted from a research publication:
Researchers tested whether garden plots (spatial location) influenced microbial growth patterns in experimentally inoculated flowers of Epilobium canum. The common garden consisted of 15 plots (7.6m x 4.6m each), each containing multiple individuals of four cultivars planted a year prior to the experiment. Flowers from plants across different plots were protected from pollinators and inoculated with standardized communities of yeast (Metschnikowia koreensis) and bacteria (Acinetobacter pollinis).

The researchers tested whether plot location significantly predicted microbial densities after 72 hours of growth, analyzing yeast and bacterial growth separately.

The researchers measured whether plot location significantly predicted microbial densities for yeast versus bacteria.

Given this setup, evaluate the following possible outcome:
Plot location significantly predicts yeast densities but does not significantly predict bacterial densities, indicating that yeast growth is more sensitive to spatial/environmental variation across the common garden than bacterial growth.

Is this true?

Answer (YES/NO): YES